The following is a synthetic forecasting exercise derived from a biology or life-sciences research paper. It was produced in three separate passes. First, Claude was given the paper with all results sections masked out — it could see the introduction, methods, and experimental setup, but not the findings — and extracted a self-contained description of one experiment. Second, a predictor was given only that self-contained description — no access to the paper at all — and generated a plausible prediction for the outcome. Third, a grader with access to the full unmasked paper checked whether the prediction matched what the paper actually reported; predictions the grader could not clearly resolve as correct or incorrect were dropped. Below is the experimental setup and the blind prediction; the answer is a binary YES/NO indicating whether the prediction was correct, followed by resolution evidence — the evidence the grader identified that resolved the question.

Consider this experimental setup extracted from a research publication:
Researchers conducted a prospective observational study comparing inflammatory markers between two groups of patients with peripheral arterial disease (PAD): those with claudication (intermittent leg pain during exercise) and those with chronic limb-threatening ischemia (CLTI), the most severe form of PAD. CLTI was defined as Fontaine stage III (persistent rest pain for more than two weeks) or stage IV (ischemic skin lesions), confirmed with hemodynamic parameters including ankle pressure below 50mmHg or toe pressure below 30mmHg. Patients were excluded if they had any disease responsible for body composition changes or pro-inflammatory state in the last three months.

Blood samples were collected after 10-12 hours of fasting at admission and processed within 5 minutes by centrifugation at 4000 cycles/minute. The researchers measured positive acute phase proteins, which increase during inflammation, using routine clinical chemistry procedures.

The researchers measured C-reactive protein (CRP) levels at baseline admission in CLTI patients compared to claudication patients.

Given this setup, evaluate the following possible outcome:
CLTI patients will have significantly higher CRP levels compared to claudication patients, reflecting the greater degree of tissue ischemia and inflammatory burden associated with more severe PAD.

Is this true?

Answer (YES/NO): YES